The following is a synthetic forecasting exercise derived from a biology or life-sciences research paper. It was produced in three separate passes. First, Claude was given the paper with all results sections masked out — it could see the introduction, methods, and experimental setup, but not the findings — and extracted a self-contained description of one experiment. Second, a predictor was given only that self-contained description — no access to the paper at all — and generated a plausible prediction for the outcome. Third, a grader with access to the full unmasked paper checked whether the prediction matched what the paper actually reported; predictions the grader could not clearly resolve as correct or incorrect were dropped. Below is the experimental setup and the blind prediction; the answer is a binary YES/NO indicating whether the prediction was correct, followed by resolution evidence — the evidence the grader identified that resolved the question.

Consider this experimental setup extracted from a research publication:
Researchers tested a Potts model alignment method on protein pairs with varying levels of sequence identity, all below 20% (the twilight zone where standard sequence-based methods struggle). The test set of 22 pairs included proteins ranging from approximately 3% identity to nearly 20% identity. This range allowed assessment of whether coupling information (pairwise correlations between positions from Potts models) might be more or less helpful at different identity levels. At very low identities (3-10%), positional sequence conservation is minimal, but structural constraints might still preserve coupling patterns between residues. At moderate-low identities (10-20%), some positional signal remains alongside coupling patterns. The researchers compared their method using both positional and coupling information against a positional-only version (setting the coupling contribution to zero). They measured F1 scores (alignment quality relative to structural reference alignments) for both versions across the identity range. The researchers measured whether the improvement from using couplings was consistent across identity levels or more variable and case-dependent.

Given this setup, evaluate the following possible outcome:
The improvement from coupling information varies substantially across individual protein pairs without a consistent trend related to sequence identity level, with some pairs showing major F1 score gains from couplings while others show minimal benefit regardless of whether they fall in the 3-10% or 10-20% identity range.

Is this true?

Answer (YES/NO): NO